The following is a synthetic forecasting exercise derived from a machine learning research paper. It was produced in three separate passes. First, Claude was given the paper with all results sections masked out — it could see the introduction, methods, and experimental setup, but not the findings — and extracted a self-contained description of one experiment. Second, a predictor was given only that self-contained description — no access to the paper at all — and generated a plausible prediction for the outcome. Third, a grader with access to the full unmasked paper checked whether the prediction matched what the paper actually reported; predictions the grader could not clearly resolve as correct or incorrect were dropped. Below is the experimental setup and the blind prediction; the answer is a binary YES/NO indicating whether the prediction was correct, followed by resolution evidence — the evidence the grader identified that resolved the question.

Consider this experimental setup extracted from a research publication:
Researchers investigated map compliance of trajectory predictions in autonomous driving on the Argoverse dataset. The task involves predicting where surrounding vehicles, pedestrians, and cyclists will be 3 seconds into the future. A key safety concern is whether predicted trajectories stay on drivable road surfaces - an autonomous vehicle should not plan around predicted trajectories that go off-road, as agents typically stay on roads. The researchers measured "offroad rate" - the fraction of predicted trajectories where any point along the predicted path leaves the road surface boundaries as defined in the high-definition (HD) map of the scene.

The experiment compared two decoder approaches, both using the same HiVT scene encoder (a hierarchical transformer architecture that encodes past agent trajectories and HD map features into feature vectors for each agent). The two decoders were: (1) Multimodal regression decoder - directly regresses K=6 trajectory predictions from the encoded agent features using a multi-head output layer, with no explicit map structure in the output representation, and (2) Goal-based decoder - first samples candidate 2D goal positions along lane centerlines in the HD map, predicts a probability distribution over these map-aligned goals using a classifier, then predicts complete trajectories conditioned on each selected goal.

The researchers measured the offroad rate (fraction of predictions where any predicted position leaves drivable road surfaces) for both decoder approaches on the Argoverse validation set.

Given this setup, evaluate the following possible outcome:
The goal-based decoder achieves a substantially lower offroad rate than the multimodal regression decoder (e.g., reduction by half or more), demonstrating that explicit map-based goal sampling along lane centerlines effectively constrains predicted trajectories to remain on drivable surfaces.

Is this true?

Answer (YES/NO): YES